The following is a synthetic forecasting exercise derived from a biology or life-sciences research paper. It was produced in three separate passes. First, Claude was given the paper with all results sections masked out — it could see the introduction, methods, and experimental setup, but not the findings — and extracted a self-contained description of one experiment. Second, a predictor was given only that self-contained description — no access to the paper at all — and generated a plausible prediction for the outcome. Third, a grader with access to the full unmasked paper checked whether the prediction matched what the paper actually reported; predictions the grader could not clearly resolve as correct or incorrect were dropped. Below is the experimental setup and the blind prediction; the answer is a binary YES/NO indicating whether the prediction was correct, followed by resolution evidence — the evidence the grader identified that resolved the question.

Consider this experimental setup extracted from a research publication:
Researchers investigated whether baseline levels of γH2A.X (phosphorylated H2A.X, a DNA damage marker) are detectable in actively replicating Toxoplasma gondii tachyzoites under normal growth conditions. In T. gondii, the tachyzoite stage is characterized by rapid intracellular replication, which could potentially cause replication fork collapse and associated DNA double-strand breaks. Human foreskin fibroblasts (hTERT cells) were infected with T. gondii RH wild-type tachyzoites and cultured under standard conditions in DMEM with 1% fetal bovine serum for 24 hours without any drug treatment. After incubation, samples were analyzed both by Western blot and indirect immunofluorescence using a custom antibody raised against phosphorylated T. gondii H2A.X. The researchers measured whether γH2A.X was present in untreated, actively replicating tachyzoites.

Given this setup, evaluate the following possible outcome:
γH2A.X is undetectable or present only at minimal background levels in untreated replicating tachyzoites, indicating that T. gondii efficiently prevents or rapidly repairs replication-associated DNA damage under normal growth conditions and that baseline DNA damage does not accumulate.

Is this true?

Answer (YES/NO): NO